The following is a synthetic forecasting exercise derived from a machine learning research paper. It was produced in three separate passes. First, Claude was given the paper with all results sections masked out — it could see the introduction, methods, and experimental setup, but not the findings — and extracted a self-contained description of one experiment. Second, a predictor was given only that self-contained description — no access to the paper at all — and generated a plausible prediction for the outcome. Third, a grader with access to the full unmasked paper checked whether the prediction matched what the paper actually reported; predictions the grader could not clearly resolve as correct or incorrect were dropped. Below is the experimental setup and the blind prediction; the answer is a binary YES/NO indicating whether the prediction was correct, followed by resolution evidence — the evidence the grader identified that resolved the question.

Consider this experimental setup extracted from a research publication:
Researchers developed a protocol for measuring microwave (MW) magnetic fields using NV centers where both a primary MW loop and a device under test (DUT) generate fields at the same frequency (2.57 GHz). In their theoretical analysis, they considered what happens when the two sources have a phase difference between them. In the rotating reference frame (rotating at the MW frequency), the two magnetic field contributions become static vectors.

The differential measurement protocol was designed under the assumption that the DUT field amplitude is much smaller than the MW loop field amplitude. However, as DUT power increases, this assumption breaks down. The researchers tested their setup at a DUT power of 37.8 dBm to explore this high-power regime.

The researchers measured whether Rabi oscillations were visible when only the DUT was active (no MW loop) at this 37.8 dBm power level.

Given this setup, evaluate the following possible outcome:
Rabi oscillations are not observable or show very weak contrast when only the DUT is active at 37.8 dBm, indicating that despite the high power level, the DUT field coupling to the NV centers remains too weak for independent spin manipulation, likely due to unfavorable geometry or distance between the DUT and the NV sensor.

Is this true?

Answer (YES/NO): NO